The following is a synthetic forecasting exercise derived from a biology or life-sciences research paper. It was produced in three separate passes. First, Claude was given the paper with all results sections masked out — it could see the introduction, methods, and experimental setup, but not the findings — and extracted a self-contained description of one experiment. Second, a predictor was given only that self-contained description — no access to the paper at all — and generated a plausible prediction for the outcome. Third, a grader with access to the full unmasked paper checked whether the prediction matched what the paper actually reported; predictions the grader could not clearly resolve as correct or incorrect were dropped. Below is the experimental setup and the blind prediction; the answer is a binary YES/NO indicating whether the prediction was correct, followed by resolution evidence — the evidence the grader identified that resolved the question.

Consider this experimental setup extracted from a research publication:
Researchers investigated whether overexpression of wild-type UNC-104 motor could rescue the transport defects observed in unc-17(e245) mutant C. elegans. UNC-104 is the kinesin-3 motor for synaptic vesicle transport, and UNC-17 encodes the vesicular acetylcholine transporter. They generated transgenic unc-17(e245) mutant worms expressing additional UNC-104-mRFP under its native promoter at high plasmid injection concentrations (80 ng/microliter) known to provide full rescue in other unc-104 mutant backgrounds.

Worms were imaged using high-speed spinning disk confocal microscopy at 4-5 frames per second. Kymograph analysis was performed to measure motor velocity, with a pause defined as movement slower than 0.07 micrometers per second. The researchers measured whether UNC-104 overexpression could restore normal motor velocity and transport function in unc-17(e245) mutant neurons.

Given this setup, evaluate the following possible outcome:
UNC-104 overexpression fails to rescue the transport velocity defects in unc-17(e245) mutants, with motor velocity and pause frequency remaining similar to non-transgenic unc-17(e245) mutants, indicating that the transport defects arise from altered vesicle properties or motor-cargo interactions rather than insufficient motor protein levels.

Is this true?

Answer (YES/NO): YES